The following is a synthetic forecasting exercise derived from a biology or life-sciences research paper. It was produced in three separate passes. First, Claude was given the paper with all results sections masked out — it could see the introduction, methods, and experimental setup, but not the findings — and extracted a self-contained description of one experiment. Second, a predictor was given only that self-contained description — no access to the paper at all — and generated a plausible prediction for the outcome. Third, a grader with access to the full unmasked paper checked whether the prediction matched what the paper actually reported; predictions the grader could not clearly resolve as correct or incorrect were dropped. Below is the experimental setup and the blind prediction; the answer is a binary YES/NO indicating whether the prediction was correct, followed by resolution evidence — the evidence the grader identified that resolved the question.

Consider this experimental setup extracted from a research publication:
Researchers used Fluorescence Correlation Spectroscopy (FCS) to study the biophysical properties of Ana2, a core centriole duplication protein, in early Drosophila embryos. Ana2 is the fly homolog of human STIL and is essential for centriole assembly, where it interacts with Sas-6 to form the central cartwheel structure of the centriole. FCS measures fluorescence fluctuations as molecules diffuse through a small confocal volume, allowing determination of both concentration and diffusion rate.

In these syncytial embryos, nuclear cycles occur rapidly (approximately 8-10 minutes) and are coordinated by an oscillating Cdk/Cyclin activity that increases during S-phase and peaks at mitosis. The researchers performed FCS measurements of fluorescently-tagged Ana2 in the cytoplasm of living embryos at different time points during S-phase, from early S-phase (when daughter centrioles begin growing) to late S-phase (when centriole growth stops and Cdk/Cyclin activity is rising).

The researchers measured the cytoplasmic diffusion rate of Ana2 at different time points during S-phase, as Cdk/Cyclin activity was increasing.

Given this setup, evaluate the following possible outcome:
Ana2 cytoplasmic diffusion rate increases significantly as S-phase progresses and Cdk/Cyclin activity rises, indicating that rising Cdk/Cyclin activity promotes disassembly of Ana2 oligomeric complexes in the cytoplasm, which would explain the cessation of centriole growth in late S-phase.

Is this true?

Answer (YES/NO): NO